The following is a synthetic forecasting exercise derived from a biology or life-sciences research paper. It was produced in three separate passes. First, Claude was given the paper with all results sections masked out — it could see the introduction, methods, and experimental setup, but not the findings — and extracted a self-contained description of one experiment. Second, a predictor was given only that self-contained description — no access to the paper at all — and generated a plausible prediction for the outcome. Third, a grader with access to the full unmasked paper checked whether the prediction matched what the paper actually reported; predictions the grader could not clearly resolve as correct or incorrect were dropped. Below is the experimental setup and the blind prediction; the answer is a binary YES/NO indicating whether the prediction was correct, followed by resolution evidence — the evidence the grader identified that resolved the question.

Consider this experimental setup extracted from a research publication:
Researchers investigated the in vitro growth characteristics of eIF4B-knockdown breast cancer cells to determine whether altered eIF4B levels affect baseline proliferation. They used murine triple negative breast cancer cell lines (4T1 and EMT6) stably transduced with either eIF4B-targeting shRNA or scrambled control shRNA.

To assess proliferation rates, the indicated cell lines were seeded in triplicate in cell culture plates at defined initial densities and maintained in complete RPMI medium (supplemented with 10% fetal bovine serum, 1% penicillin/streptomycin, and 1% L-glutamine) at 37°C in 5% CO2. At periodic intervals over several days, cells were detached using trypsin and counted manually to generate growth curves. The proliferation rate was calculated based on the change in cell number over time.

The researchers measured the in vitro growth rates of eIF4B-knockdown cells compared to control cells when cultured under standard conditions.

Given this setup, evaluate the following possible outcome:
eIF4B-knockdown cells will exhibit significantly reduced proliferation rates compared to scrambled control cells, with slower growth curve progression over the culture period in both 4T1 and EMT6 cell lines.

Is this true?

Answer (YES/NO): NO